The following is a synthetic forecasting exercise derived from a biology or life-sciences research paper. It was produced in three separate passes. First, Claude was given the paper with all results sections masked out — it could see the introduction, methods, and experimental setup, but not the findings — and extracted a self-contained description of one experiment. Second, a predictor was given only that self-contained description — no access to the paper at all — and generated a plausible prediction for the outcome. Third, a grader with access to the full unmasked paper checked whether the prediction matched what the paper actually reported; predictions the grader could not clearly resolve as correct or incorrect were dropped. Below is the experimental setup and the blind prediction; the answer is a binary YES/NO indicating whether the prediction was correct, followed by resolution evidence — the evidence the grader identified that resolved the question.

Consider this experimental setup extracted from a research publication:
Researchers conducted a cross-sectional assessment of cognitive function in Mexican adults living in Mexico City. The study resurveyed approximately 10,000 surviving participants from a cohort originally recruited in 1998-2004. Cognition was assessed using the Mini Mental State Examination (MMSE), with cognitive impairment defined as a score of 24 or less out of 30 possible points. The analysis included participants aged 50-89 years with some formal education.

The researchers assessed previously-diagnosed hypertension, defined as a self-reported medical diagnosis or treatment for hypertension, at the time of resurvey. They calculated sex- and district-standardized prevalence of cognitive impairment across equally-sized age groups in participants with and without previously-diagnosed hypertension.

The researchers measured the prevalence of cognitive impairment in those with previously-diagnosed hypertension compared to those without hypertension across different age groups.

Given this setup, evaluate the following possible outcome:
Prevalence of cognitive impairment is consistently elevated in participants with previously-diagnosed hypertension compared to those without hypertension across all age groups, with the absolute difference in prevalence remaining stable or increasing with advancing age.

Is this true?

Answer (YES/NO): NO